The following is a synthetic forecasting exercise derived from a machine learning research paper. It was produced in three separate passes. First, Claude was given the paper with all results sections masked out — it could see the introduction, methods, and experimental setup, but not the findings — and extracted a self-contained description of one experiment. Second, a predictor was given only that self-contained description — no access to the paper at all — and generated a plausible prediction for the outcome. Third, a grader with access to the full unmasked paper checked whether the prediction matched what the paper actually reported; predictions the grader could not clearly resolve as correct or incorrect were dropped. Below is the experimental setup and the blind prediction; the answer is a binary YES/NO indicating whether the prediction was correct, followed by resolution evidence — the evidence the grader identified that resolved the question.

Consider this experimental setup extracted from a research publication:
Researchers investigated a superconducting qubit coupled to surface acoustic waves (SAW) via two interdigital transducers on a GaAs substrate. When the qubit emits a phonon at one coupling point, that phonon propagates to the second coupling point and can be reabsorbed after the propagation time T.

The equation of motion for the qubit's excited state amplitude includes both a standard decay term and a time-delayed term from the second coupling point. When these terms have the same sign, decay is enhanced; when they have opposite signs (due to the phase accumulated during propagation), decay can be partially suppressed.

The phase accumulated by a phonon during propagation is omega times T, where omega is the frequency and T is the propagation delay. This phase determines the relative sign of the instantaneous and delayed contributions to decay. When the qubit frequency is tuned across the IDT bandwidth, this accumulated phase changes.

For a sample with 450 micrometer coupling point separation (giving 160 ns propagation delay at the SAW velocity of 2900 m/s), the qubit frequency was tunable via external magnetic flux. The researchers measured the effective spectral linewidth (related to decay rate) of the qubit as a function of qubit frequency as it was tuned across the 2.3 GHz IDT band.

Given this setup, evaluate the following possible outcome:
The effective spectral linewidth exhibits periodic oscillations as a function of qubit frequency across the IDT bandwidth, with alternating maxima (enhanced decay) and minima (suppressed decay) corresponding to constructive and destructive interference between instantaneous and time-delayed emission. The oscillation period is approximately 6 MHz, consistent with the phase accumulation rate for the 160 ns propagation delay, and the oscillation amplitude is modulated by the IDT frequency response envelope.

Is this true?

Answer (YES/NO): YES